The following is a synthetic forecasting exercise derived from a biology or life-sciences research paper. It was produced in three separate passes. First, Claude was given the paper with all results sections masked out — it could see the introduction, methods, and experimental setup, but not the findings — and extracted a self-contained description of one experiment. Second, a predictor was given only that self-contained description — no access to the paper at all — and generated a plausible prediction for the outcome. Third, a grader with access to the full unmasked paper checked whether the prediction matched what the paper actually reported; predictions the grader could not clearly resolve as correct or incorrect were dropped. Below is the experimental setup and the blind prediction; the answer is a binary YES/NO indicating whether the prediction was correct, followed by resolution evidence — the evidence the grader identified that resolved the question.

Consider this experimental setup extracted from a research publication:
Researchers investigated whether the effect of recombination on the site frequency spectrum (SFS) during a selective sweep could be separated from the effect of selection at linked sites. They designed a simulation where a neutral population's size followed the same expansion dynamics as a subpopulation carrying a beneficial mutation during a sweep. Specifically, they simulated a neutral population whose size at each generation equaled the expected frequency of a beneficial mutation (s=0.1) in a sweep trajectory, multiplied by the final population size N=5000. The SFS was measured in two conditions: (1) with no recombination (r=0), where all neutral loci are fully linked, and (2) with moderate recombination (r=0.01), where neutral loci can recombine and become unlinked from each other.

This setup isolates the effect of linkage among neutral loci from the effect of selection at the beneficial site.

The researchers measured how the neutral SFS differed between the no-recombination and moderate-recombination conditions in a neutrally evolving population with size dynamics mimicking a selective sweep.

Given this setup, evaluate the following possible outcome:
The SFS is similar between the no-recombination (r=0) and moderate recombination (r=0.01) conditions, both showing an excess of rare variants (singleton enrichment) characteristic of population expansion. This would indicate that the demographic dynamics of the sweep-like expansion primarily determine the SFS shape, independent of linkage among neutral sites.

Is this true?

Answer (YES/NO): YES